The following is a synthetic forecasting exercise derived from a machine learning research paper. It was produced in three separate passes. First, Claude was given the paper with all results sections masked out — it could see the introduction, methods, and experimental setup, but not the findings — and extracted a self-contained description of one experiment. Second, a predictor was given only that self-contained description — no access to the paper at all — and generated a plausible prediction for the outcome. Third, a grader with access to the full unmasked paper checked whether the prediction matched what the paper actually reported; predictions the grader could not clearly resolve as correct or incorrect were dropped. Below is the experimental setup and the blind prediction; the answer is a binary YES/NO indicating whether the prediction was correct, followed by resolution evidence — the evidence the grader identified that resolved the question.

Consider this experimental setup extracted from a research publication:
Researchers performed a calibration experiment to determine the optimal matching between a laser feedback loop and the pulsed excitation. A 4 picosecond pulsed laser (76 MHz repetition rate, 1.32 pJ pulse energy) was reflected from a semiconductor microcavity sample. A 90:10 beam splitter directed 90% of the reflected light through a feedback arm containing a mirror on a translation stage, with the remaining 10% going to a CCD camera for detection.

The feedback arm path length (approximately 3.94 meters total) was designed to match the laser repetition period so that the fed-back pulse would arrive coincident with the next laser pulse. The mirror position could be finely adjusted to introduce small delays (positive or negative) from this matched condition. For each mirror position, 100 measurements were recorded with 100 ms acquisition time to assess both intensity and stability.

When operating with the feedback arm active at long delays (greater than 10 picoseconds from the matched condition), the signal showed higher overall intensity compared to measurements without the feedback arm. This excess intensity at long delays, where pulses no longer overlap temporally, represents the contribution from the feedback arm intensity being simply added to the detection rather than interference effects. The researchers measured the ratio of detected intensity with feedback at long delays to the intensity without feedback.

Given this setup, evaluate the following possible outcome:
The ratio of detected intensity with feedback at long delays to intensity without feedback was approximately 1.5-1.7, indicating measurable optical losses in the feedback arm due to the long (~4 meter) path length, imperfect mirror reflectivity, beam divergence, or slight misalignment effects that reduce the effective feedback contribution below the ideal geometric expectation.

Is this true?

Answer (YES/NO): NO